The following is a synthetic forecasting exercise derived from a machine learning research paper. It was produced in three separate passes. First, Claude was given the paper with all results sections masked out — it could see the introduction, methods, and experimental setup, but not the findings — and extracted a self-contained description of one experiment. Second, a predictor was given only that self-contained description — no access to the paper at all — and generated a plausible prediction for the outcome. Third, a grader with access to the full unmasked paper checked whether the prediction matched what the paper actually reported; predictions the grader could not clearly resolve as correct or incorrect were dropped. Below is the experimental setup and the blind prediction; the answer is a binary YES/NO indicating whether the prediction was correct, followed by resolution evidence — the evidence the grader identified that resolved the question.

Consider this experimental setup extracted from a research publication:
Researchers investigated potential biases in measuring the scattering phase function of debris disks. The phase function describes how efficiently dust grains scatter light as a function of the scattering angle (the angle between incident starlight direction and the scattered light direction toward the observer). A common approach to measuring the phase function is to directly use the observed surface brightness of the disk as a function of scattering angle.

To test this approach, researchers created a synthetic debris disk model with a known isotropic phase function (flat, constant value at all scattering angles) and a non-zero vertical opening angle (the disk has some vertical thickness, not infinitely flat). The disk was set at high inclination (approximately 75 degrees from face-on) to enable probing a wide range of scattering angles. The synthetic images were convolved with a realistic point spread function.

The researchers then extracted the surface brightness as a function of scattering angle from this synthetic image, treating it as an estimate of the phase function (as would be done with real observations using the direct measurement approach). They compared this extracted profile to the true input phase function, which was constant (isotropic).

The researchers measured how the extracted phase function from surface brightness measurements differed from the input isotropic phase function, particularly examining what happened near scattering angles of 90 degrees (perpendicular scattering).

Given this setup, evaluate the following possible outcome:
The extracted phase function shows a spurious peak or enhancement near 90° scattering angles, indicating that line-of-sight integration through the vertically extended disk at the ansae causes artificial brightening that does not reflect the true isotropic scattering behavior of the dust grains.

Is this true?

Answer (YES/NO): YES